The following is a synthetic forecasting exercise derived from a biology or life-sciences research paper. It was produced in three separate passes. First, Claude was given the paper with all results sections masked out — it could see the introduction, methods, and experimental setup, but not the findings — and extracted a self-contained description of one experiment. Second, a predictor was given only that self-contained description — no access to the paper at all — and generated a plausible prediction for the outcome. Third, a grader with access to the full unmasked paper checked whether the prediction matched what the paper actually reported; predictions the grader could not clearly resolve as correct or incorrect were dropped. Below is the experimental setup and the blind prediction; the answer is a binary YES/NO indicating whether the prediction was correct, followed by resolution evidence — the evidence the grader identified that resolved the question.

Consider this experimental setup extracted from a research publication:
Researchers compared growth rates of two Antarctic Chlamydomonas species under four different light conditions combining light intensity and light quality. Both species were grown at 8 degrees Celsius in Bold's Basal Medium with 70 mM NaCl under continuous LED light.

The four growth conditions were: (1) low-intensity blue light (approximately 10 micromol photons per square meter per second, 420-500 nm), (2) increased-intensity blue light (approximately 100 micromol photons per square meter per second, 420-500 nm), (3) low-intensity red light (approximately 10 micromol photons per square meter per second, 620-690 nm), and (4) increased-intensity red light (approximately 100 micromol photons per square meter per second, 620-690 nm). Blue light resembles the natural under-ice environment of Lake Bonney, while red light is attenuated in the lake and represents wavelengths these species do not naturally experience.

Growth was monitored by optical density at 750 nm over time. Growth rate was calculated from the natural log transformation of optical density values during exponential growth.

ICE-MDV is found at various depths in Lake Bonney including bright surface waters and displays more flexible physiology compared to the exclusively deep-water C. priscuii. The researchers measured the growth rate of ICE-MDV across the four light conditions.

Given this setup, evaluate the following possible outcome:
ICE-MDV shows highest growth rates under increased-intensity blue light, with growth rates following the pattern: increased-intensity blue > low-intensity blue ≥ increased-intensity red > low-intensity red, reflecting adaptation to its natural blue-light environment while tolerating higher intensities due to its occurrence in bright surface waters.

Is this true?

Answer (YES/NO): NO